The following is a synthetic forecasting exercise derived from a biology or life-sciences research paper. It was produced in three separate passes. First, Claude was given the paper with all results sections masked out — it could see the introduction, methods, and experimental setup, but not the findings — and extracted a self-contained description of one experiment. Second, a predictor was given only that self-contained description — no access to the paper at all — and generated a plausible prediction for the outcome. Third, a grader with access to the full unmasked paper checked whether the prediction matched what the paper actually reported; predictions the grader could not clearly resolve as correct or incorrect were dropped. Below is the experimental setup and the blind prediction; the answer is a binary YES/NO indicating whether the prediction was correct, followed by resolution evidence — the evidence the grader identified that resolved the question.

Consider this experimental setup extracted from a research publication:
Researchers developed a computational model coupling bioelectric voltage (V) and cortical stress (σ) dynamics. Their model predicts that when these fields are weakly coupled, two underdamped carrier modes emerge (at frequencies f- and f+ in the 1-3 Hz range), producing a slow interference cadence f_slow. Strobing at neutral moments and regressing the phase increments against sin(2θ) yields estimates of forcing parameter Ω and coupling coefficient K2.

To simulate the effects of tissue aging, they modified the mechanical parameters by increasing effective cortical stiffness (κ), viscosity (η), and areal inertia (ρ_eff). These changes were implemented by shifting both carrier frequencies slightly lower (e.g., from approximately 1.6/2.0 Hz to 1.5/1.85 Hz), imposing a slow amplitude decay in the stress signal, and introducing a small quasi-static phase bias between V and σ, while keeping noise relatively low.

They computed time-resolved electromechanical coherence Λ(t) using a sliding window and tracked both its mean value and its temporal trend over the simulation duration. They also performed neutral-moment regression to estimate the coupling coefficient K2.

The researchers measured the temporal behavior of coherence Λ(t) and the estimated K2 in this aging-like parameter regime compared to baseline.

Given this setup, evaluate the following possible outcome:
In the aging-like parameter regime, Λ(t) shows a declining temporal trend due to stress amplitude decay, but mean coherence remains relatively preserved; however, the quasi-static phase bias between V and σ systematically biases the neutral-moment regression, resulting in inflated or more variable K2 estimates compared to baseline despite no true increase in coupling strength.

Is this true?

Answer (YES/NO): NO